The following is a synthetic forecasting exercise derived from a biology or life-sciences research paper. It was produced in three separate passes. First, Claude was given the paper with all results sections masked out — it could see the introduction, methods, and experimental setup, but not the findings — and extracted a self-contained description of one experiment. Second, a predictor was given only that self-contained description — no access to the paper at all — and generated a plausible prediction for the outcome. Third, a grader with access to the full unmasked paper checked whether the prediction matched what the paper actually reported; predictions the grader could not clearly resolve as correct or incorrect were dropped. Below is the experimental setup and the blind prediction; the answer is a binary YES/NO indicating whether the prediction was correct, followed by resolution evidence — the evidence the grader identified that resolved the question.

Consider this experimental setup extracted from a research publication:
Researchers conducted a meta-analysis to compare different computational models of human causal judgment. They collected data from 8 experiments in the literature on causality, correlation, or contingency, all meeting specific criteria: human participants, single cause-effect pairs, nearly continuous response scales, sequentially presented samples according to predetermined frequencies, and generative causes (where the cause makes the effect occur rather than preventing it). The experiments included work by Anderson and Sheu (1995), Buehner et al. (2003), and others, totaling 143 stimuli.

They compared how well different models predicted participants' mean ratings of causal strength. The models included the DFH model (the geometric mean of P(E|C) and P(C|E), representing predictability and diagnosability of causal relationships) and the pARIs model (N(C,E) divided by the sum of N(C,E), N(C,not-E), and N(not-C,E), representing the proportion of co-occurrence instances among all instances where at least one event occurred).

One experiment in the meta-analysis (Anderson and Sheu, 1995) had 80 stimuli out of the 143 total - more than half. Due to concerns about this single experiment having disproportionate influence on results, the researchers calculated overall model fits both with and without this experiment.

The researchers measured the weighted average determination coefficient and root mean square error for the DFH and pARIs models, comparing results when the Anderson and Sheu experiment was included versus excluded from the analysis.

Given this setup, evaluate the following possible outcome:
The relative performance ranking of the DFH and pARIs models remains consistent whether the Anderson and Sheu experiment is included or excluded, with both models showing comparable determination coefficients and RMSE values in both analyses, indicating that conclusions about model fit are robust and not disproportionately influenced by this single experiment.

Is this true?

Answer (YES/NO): NO